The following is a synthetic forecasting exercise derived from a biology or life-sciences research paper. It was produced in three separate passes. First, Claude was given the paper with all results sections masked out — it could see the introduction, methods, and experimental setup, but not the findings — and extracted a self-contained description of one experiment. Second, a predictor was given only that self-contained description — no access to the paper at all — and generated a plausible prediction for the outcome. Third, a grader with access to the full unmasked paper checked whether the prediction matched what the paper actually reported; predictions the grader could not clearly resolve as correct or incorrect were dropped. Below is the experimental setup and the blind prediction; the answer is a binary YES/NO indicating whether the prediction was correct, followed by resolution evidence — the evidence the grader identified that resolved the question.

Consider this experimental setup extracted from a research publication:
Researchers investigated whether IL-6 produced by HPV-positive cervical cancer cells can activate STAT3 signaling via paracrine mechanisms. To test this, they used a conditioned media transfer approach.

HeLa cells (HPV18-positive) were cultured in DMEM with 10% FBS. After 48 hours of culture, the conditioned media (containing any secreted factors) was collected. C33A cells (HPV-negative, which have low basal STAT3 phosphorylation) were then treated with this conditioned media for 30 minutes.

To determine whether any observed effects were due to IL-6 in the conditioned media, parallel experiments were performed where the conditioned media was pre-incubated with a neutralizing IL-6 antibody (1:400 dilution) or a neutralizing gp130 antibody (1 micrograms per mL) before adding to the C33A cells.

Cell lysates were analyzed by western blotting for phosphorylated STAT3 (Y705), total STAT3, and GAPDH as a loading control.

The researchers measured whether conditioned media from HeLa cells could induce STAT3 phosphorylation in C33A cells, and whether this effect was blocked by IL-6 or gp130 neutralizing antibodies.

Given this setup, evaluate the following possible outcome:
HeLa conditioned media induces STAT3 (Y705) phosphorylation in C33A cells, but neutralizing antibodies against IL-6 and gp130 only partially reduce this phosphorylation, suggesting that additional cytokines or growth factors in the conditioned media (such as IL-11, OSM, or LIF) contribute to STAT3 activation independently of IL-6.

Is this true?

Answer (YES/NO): NO